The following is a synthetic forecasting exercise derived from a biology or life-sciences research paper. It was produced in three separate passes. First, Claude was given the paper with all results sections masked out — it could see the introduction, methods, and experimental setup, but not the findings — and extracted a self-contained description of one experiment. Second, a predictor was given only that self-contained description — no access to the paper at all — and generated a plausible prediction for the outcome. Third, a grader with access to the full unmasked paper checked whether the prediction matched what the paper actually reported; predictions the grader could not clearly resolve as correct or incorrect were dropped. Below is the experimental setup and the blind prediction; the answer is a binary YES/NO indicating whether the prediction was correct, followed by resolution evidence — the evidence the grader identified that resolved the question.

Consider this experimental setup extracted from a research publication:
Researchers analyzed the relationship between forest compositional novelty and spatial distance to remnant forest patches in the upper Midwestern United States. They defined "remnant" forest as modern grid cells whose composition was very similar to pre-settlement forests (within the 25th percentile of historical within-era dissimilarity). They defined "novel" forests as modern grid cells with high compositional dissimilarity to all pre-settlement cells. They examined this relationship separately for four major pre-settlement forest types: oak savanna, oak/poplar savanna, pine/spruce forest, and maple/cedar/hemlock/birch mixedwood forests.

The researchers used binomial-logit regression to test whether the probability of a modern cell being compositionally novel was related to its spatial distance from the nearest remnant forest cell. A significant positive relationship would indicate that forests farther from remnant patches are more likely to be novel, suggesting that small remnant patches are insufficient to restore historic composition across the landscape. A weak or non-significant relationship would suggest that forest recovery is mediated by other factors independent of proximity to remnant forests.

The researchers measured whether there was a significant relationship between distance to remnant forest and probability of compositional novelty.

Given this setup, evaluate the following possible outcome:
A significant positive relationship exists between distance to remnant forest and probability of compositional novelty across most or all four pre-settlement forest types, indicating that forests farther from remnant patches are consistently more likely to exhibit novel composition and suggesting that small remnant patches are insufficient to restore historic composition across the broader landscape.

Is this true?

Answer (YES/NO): YES